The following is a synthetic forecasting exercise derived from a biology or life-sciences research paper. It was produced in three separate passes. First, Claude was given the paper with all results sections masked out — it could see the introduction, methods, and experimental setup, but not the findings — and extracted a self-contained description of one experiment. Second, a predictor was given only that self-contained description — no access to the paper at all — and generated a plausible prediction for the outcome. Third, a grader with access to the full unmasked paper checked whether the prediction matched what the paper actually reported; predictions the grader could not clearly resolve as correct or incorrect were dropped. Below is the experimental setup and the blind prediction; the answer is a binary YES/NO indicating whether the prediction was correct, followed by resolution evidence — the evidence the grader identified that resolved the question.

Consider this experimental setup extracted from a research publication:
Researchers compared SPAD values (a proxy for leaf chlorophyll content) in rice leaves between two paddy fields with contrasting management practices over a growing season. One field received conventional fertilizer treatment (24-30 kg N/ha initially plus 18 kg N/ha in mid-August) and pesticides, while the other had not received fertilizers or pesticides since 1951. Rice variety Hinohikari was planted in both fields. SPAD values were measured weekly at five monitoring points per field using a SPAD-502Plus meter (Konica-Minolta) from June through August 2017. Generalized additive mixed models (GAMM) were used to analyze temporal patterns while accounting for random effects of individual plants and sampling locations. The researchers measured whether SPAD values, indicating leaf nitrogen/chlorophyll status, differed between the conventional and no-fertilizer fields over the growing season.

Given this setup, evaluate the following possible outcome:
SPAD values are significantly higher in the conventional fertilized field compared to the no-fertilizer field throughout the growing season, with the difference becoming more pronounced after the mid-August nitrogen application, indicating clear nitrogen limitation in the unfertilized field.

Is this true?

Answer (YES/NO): NO